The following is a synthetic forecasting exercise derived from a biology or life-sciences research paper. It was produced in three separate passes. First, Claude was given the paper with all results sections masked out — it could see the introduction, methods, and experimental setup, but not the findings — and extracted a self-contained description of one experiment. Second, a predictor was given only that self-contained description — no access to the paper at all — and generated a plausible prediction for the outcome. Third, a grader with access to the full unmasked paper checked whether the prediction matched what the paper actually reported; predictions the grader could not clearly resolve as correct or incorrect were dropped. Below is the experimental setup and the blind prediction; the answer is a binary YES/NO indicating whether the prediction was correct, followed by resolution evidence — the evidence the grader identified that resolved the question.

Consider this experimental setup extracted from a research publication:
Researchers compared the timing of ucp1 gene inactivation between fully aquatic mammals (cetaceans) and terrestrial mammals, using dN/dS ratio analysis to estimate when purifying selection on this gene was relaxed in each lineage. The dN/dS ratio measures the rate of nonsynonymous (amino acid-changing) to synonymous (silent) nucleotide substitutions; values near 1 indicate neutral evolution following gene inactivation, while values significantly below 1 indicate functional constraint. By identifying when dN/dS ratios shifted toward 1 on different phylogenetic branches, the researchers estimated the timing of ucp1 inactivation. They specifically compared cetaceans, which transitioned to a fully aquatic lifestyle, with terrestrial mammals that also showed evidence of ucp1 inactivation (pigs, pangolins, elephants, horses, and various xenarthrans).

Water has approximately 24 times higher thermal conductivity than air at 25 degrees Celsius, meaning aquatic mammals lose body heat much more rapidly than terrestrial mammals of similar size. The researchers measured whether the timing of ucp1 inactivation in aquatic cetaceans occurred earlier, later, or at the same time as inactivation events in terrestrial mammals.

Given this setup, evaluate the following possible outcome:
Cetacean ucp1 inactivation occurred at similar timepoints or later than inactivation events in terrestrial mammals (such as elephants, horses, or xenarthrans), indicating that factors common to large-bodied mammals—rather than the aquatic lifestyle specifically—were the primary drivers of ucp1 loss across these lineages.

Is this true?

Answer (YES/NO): NO